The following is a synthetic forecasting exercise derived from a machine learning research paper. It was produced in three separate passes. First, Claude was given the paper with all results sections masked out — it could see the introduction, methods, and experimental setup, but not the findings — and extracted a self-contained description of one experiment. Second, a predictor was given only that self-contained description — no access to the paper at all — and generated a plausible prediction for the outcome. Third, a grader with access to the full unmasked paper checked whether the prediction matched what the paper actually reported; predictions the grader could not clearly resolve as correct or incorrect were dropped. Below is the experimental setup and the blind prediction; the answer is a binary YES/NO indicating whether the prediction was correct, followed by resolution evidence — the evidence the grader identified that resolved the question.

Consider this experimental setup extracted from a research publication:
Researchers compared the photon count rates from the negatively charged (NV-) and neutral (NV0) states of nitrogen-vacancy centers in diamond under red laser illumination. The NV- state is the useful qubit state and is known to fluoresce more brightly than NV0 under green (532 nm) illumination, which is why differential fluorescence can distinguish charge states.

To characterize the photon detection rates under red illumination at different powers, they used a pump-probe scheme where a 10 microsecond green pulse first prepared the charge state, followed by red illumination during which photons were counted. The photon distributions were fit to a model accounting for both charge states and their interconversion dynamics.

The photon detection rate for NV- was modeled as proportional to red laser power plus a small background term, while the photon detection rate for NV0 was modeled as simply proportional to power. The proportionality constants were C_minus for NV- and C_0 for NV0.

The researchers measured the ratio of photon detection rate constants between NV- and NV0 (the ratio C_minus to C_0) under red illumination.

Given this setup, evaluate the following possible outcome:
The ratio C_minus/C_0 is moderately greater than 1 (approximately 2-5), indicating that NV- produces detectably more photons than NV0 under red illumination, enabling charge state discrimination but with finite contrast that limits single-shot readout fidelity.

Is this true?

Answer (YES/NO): NO